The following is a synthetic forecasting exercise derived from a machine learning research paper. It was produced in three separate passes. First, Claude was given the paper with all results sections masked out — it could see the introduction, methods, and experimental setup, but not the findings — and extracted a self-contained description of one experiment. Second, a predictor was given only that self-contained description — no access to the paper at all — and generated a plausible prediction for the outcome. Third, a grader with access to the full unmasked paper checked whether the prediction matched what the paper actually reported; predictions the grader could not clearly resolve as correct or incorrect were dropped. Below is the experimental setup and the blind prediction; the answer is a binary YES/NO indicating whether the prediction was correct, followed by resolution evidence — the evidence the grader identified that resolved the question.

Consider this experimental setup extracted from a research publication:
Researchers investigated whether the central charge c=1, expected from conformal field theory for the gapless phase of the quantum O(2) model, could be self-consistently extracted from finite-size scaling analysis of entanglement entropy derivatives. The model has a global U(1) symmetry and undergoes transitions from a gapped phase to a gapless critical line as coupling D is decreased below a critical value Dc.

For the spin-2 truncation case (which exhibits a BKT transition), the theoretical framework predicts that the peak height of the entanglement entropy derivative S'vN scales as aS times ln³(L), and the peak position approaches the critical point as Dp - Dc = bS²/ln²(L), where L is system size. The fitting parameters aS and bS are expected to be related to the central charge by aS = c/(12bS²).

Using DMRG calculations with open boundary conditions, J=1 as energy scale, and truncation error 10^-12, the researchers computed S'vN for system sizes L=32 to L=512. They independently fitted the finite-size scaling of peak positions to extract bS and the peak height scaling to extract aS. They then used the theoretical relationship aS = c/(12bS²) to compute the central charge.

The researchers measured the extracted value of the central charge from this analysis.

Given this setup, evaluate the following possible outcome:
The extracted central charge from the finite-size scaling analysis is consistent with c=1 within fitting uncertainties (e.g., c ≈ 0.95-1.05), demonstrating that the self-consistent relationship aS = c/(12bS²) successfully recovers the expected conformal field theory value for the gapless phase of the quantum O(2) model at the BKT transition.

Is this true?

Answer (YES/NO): YES